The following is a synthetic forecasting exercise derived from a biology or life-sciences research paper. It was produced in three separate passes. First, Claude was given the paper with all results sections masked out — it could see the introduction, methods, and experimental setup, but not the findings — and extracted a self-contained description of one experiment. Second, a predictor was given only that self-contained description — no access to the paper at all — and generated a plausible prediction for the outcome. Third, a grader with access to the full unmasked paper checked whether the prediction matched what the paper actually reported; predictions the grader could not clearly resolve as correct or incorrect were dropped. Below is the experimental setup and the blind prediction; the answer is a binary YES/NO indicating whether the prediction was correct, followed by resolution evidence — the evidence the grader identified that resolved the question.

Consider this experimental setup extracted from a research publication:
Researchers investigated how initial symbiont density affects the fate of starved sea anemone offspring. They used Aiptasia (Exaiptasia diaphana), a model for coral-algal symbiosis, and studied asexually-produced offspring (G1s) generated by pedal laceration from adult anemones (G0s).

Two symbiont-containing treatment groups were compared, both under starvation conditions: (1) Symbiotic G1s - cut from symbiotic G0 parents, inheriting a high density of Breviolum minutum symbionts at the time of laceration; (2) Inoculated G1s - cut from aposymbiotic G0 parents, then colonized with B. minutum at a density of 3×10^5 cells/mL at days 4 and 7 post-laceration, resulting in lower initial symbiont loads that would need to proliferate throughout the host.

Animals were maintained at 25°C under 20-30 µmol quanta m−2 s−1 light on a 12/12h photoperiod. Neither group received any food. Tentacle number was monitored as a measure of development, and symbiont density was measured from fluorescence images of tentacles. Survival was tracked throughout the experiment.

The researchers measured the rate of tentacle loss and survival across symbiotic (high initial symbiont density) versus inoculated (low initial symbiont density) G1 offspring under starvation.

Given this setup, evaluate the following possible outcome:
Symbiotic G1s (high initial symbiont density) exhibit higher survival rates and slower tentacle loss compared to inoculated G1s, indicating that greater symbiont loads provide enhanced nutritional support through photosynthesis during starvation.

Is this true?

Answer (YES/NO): NO